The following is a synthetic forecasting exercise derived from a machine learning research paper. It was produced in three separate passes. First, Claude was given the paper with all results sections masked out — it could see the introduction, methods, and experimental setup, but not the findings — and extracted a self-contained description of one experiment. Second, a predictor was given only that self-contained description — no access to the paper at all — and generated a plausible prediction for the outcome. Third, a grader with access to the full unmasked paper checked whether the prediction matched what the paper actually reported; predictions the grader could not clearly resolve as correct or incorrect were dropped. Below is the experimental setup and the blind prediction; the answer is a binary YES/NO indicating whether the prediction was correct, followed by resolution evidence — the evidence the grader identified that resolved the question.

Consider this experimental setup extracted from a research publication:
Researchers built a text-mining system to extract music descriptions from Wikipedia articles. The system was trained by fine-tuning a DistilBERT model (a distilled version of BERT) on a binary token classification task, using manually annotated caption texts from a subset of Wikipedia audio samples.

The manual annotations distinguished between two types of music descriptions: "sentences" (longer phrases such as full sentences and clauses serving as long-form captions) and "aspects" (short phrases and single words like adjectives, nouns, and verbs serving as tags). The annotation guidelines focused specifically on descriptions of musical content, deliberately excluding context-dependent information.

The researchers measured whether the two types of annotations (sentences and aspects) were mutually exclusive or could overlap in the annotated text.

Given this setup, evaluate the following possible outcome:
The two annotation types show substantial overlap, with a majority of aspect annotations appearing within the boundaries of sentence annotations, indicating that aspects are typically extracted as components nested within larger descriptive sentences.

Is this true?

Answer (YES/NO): NO